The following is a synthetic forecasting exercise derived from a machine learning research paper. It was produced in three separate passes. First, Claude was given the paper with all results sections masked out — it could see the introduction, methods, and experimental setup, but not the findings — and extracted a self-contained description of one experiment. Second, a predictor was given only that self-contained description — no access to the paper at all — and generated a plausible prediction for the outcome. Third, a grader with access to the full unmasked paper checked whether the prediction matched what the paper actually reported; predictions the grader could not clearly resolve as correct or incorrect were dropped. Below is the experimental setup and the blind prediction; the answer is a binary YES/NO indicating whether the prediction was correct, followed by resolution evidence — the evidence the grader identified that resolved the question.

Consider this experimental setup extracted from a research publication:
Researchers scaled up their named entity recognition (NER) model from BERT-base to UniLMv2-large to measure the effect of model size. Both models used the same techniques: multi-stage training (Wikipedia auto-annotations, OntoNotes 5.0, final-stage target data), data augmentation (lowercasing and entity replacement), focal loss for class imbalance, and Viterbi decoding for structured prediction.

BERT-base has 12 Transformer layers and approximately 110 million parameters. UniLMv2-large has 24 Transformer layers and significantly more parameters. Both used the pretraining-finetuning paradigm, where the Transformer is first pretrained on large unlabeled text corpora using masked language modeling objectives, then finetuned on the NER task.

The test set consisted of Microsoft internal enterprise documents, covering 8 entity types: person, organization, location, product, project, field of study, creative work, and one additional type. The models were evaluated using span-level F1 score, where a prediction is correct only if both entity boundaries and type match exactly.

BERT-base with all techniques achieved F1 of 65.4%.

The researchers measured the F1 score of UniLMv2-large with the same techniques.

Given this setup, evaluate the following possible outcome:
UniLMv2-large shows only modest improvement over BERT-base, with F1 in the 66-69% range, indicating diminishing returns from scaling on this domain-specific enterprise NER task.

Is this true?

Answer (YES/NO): NO